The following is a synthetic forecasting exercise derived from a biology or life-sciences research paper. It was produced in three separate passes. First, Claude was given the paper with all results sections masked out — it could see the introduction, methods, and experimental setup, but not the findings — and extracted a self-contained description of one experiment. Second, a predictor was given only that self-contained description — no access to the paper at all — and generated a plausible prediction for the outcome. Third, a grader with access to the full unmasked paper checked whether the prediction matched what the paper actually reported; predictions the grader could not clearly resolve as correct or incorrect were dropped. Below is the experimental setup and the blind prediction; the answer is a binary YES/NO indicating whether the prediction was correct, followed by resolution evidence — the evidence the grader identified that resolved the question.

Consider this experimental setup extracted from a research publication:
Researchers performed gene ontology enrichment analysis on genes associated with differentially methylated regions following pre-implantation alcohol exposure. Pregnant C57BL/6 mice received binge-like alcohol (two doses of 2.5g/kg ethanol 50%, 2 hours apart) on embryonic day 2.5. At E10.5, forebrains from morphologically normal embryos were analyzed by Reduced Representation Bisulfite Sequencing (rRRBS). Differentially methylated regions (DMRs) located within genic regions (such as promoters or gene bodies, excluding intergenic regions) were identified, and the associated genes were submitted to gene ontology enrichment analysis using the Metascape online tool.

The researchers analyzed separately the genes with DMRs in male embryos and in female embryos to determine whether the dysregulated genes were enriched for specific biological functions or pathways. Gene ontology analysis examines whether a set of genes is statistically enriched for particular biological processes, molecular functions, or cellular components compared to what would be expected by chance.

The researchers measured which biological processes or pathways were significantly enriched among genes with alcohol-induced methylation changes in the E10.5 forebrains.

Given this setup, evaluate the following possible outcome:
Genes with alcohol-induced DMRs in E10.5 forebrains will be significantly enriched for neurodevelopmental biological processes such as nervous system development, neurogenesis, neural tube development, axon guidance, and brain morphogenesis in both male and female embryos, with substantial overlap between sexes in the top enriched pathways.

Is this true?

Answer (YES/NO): NO